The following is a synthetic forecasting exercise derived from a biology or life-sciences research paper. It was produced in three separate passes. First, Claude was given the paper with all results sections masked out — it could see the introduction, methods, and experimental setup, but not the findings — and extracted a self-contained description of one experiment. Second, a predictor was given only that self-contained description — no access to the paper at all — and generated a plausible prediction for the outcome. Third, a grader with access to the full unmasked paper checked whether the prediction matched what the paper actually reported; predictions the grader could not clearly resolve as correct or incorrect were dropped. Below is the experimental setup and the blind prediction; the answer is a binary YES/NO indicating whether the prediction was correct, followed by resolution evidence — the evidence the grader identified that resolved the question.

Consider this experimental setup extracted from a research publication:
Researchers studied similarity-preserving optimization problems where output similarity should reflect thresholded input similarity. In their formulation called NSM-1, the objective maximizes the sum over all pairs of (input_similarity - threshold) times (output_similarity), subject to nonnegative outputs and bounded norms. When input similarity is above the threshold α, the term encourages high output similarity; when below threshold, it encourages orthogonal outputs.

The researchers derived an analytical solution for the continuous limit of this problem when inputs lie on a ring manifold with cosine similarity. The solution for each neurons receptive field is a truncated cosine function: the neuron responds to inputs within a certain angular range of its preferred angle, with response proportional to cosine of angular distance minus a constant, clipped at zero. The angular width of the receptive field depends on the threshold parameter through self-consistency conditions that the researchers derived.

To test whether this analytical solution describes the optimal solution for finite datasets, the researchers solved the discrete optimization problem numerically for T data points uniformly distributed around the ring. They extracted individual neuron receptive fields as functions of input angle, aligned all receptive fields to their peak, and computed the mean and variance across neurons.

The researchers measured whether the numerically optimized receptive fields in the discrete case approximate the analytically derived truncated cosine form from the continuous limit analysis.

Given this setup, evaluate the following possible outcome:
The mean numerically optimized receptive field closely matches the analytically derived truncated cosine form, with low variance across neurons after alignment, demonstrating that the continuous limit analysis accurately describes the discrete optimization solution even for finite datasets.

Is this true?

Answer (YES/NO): YES